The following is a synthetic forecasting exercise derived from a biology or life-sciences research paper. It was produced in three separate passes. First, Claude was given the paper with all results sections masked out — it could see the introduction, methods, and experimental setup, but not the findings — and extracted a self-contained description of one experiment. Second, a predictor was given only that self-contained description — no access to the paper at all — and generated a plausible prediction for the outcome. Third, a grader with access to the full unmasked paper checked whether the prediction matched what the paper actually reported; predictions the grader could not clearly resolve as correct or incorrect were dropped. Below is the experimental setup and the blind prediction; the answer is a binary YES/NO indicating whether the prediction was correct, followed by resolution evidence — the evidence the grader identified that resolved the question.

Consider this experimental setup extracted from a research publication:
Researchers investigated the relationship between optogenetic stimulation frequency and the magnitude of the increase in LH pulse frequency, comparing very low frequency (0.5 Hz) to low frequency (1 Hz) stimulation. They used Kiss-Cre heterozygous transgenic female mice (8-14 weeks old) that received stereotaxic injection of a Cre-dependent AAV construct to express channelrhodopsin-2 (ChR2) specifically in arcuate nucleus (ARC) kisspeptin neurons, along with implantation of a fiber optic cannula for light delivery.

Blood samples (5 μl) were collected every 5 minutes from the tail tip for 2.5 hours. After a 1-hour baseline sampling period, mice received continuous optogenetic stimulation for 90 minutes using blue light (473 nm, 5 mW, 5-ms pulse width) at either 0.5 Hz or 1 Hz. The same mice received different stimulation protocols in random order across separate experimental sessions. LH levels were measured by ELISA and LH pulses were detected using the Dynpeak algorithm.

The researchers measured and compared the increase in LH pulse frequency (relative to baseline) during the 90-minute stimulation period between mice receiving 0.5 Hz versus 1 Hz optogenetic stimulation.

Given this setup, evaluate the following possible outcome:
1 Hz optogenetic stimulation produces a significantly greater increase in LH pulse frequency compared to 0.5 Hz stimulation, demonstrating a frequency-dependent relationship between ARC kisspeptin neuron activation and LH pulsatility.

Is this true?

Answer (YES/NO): YES